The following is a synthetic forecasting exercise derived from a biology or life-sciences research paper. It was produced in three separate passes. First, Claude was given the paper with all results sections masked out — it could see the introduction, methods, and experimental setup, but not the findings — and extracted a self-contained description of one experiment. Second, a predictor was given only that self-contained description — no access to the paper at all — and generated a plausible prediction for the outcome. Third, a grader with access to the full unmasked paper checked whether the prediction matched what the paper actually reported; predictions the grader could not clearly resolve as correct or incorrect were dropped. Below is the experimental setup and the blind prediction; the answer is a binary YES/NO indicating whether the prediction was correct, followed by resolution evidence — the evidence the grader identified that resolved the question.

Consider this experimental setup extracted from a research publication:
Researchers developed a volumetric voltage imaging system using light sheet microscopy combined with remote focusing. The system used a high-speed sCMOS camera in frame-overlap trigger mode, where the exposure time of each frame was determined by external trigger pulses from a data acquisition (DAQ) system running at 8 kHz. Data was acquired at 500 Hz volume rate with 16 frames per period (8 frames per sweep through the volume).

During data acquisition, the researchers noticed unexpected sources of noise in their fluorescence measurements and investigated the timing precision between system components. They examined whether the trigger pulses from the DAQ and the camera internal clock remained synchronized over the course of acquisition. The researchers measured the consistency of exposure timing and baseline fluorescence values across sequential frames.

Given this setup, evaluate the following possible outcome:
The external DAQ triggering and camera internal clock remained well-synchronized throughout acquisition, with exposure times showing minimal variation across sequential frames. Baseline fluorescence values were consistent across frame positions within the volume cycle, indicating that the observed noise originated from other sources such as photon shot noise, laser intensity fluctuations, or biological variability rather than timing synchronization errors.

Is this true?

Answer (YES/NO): NO